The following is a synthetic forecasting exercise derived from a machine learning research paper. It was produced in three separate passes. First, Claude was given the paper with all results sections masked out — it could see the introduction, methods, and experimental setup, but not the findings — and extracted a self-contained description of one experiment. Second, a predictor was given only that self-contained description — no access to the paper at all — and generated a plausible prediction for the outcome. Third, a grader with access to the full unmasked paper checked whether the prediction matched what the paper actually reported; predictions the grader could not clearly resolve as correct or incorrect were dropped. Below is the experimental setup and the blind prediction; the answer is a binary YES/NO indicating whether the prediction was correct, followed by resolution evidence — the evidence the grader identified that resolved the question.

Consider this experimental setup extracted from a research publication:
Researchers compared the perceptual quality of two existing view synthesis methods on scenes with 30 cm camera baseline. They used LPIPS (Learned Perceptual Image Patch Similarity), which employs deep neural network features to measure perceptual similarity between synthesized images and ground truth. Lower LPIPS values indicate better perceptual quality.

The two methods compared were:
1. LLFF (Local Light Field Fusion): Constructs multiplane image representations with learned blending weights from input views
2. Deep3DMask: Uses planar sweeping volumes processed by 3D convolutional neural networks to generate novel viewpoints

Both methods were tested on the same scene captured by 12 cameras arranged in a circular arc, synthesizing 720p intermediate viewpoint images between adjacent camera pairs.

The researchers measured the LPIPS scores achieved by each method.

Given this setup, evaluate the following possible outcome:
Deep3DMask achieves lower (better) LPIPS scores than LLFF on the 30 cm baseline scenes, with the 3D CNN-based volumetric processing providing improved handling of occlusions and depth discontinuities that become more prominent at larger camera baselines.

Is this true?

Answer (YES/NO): YES